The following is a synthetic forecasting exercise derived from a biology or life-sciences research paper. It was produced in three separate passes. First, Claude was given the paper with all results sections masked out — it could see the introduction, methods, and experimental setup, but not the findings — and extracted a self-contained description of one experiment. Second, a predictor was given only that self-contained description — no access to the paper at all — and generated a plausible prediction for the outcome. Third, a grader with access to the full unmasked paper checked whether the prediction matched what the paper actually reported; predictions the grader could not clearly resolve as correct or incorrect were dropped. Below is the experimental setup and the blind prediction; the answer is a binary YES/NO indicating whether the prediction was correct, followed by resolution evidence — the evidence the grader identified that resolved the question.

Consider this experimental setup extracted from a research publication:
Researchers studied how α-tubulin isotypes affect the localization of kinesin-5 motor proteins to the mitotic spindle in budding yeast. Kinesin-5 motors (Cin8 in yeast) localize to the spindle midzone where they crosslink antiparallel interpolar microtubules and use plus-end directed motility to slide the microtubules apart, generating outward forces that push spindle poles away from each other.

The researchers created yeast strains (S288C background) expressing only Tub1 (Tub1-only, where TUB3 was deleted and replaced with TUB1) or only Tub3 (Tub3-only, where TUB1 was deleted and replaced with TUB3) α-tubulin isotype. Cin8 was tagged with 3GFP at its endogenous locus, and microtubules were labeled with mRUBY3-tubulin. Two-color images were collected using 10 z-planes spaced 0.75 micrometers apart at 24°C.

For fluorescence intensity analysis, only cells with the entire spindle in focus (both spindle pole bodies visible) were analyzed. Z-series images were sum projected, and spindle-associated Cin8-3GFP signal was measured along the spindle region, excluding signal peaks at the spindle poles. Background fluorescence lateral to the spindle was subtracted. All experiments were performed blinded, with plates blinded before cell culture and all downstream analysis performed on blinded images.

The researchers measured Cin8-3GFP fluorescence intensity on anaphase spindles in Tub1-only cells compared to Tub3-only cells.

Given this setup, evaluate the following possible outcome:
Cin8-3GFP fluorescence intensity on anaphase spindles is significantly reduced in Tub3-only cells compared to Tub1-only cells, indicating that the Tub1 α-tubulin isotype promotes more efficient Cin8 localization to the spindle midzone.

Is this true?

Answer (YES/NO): YES